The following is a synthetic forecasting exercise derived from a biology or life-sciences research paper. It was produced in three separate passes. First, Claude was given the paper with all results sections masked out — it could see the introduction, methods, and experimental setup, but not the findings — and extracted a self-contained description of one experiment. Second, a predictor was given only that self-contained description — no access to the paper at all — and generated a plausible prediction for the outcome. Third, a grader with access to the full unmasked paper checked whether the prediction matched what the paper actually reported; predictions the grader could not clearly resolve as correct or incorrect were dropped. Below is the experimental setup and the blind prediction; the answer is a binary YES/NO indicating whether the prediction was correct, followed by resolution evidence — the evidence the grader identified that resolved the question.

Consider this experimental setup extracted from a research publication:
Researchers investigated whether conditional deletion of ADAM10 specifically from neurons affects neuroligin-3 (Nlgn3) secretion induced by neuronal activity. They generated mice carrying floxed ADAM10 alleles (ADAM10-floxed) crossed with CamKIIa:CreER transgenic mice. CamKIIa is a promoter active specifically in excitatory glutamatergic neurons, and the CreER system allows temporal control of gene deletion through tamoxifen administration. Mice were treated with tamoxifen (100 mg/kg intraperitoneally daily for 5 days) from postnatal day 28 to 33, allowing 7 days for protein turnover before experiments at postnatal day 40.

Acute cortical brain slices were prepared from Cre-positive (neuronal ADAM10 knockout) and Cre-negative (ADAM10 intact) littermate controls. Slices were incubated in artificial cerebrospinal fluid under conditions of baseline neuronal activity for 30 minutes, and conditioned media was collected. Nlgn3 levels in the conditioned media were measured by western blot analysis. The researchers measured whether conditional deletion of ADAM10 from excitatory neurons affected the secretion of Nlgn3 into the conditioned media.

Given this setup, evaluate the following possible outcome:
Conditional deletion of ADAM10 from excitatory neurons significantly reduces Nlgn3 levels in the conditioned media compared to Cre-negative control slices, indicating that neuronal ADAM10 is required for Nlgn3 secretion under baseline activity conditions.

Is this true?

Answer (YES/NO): YES